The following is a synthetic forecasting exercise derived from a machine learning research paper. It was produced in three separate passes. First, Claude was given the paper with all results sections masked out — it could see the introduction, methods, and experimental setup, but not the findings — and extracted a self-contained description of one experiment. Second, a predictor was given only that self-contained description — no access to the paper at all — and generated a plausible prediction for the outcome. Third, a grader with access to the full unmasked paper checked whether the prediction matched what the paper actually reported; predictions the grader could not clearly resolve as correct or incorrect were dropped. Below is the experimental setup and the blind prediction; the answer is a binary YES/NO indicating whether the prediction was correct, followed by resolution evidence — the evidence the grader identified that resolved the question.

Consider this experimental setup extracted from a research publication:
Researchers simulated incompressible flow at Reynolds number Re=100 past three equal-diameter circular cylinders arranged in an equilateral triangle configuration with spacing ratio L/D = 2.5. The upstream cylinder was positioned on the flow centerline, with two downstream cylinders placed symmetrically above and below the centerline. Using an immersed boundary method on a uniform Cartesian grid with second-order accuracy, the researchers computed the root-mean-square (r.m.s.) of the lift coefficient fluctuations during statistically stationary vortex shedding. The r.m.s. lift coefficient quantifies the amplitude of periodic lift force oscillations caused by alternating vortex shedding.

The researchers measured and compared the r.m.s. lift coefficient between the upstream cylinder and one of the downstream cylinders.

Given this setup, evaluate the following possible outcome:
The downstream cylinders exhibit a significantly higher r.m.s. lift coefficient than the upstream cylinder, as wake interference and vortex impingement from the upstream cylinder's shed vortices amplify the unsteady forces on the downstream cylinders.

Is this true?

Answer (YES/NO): YES